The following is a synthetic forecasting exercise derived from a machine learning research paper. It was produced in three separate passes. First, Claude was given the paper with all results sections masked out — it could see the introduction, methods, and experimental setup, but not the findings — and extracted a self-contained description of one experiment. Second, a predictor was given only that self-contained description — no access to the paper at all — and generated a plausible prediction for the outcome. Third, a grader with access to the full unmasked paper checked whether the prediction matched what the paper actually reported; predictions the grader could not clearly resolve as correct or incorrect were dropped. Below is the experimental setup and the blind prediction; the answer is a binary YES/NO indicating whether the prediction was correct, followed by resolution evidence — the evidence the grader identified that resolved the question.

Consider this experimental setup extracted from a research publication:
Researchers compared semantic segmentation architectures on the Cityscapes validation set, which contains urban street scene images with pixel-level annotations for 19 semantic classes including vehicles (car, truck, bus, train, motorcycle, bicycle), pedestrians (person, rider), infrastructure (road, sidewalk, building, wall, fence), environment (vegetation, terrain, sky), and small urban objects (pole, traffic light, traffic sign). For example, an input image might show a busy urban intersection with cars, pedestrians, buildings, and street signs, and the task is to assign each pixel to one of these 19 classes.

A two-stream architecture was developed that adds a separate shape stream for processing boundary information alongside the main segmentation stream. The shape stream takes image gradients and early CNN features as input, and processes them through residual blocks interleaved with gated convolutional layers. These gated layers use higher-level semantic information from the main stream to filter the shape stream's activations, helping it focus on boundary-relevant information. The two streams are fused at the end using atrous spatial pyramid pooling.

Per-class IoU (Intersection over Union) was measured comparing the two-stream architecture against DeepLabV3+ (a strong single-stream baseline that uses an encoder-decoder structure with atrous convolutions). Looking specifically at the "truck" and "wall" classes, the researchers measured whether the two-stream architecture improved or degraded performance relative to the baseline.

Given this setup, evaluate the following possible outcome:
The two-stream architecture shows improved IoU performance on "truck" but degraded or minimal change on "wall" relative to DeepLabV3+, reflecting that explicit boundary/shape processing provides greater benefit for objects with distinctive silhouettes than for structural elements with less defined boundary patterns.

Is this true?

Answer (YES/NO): NO